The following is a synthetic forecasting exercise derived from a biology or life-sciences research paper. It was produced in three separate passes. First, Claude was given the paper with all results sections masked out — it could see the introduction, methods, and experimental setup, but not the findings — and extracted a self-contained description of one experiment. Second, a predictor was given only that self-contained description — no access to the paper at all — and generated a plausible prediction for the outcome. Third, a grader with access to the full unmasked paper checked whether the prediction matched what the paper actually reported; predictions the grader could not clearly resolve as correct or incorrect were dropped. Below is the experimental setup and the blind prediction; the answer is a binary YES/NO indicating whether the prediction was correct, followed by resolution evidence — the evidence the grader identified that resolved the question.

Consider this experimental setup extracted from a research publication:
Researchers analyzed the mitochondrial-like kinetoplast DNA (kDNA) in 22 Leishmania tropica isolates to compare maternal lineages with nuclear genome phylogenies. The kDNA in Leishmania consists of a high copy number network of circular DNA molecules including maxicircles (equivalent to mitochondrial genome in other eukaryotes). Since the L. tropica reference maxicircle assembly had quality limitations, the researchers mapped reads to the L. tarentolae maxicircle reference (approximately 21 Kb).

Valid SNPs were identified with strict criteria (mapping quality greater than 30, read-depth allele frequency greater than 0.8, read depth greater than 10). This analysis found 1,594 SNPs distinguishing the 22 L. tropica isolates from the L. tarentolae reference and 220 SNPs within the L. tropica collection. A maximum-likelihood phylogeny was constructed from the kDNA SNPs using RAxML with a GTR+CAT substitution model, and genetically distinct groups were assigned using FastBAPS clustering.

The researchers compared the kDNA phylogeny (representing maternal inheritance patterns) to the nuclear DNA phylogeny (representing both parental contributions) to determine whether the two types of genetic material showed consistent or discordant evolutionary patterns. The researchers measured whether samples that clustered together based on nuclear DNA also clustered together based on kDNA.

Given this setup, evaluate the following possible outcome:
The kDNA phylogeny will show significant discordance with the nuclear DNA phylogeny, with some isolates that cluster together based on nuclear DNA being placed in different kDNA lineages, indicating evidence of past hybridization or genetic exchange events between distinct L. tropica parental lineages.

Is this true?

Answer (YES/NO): NO